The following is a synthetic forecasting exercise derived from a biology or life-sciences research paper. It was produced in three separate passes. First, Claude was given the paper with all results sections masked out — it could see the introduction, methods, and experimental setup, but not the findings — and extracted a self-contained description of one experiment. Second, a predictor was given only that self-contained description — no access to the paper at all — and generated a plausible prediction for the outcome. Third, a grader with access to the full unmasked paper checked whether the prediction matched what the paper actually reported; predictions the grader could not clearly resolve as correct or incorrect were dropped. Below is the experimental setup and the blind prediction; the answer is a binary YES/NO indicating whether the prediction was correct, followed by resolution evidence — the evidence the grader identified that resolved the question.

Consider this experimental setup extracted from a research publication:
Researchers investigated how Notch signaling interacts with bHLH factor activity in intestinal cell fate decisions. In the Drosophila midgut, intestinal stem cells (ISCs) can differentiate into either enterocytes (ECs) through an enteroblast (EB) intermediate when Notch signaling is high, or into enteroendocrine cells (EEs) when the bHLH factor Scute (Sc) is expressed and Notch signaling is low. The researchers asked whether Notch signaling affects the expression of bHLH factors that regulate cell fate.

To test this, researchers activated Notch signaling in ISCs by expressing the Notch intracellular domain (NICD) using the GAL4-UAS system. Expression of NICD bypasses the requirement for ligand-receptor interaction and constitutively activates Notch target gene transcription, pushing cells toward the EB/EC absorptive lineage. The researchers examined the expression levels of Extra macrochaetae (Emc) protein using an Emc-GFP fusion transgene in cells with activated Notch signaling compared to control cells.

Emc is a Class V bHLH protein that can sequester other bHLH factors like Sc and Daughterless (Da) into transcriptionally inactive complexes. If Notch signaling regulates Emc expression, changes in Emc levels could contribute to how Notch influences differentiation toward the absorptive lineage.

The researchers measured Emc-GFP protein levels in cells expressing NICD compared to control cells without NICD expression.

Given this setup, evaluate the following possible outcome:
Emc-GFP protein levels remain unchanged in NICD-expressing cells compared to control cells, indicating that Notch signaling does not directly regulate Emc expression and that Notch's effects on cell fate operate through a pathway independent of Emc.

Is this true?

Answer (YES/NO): YES